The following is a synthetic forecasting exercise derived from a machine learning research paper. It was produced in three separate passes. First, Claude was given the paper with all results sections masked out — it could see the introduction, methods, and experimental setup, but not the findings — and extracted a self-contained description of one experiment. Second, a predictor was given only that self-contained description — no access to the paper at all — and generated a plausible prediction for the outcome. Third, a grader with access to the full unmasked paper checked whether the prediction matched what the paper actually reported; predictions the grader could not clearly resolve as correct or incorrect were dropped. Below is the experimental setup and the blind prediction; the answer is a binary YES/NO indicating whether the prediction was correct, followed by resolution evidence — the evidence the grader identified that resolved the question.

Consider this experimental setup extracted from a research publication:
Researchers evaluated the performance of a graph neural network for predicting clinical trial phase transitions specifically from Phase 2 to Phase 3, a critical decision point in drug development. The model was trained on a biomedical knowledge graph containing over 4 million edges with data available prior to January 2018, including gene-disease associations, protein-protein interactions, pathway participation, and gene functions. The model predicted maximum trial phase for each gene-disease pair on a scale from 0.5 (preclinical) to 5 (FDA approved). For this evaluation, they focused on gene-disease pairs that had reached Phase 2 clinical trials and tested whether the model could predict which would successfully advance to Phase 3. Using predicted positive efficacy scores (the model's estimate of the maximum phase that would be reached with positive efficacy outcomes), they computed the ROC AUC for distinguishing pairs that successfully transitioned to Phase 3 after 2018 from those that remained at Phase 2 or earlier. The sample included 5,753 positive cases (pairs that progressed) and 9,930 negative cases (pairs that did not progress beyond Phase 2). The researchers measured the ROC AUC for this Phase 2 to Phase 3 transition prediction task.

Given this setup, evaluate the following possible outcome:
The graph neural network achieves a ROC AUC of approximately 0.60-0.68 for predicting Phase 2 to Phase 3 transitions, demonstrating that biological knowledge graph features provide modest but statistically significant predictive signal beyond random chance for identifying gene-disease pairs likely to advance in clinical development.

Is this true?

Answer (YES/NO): NO